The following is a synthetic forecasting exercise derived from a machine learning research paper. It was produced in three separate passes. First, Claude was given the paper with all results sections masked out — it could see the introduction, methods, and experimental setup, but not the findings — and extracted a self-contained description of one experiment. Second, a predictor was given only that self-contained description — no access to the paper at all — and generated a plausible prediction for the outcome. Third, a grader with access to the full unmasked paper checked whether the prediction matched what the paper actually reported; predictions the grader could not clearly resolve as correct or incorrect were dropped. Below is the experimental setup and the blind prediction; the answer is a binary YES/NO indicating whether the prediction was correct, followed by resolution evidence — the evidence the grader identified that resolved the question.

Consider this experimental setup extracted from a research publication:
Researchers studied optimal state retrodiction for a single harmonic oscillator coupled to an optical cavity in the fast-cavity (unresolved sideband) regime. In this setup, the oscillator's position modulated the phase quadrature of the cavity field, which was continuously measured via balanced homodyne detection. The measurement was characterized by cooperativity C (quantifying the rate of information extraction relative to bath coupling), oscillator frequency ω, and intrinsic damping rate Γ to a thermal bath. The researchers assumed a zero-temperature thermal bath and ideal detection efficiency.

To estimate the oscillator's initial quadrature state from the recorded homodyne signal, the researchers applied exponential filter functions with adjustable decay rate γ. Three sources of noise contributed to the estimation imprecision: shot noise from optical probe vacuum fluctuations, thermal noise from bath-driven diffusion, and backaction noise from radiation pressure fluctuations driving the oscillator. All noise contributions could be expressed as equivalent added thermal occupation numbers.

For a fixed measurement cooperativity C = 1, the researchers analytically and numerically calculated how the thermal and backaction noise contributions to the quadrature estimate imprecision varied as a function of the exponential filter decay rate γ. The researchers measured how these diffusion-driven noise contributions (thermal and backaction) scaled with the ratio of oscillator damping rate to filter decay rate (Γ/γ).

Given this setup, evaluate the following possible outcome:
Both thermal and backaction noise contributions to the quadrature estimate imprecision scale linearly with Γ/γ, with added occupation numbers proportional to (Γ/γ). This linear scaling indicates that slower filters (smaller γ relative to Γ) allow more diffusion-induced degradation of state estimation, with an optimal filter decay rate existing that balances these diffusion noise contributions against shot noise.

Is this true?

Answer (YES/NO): YES